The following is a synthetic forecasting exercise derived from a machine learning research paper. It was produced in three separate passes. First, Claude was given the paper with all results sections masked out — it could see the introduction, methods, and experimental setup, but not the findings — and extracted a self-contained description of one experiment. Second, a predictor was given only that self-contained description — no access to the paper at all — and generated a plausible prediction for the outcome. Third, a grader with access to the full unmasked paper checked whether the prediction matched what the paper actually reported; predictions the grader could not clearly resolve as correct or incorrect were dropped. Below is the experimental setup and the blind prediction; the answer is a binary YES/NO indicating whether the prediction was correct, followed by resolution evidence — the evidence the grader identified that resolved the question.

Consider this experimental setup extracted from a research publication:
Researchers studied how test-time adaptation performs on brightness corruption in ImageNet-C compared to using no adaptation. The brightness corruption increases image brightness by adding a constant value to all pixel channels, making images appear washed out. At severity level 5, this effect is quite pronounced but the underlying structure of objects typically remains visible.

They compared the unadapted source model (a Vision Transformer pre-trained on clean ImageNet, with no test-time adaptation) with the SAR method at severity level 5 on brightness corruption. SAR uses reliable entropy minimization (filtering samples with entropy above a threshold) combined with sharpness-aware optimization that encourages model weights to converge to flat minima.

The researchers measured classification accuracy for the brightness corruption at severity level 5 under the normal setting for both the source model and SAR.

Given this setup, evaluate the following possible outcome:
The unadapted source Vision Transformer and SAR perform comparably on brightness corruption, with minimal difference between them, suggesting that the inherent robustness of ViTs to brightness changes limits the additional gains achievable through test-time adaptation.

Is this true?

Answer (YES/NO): NO